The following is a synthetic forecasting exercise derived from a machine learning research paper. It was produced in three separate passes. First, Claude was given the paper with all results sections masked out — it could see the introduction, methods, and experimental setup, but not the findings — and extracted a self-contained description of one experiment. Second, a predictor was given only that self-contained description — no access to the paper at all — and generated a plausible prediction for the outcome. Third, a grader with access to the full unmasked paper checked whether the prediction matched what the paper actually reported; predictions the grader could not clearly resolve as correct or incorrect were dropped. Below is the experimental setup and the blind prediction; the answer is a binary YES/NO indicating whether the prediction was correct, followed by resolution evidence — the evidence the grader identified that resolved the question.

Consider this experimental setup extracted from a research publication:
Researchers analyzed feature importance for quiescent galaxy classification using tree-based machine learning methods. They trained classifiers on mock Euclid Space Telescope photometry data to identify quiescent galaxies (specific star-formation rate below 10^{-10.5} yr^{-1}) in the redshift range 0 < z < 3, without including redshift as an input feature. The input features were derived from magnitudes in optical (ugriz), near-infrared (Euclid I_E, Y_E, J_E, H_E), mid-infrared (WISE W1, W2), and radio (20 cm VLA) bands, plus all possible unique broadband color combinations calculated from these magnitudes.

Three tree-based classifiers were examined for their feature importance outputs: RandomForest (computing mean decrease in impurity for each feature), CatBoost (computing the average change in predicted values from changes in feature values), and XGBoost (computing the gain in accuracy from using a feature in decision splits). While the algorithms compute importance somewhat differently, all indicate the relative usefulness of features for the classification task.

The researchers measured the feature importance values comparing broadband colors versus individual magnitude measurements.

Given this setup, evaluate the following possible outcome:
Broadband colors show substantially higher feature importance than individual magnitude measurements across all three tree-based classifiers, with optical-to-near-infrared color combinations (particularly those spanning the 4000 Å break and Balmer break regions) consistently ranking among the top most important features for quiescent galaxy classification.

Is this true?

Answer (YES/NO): NO